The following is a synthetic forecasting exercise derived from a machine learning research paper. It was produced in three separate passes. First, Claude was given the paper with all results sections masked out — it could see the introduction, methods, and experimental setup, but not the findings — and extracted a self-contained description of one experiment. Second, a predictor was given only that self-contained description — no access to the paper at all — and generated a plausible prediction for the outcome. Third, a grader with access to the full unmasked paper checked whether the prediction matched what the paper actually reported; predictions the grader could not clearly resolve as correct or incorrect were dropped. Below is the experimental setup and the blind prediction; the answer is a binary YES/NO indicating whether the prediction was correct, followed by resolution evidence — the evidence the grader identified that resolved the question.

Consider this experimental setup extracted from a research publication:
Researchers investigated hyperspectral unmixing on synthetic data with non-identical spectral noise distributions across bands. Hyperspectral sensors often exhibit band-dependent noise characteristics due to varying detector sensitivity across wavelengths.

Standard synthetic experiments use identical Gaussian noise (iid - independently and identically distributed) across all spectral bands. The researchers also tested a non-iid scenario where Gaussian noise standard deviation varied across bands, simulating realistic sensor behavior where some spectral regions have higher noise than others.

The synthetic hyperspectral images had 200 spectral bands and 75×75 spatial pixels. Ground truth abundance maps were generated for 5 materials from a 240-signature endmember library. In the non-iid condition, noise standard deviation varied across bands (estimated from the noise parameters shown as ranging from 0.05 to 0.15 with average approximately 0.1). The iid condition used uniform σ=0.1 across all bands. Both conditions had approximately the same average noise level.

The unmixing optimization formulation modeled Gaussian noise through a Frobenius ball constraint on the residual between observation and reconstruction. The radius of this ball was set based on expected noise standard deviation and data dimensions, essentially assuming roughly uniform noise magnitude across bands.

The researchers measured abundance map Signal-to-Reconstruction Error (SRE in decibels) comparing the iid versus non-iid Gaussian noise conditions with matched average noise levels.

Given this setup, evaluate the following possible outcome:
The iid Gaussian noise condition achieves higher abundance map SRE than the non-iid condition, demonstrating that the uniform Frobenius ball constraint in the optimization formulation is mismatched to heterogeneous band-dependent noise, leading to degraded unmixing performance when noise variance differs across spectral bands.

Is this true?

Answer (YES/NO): NO